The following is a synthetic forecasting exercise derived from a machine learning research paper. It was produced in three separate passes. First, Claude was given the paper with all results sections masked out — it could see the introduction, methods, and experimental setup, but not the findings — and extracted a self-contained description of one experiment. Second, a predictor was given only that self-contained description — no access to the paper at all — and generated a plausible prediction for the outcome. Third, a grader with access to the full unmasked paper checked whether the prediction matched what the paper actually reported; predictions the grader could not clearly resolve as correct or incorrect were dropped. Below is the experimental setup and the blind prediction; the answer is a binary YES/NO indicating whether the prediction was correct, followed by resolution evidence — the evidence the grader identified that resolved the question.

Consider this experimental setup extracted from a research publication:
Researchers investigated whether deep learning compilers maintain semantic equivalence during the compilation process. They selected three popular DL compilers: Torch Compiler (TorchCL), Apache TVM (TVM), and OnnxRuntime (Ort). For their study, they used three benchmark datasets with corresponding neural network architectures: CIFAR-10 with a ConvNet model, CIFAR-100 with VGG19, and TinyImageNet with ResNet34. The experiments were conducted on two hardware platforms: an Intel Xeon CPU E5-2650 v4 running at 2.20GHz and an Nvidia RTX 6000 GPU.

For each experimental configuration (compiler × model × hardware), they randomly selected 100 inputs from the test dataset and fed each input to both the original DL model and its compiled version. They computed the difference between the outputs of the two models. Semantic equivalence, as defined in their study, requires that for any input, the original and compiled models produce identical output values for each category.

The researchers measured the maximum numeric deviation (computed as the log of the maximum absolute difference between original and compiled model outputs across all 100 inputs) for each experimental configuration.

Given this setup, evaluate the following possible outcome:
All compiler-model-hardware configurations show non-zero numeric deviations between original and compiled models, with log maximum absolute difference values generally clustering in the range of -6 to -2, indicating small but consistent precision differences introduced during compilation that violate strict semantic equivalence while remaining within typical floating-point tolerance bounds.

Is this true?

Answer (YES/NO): NO